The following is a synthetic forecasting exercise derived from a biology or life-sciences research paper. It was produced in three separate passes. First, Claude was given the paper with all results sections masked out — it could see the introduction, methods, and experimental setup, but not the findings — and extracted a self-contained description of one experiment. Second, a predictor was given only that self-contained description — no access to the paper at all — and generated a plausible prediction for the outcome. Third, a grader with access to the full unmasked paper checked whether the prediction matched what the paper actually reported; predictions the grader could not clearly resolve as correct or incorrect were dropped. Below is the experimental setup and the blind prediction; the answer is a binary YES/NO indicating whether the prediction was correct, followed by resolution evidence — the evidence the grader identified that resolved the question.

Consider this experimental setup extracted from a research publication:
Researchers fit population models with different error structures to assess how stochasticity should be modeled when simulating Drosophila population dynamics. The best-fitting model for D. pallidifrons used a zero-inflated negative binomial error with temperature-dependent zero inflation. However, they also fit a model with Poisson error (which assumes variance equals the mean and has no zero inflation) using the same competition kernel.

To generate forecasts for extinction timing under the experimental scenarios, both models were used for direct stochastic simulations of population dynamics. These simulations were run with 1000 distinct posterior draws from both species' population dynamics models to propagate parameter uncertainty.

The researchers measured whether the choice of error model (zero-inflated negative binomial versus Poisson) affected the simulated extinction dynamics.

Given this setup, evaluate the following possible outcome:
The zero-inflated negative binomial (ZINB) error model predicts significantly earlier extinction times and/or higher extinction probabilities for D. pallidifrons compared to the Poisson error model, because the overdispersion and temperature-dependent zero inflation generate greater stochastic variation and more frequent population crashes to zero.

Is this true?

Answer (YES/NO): YES